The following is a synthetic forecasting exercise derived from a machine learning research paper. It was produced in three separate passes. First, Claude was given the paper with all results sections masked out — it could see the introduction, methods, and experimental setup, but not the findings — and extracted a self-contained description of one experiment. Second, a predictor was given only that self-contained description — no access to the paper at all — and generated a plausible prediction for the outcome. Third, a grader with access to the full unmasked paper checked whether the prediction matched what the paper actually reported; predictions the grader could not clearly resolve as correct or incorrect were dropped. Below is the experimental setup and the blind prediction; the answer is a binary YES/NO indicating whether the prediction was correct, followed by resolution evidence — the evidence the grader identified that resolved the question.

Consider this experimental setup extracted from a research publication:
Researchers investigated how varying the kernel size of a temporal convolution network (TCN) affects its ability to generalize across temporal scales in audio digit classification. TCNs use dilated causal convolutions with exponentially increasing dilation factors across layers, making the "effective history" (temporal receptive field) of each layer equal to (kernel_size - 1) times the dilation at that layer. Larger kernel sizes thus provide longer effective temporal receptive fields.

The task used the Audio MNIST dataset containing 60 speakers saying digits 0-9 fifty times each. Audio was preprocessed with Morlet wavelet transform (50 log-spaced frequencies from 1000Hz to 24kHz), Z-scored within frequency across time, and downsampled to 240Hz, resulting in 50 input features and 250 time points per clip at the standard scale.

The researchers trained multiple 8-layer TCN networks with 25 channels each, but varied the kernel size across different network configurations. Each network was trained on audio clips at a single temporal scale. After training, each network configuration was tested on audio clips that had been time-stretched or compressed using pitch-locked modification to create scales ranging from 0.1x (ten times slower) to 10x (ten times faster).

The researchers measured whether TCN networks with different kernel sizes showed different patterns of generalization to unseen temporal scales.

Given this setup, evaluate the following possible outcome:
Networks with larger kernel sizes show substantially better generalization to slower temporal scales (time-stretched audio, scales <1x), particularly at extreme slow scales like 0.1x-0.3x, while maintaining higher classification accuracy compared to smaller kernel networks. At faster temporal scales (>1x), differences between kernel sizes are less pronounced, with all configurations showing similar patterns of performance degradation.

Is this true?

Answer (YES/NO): NO